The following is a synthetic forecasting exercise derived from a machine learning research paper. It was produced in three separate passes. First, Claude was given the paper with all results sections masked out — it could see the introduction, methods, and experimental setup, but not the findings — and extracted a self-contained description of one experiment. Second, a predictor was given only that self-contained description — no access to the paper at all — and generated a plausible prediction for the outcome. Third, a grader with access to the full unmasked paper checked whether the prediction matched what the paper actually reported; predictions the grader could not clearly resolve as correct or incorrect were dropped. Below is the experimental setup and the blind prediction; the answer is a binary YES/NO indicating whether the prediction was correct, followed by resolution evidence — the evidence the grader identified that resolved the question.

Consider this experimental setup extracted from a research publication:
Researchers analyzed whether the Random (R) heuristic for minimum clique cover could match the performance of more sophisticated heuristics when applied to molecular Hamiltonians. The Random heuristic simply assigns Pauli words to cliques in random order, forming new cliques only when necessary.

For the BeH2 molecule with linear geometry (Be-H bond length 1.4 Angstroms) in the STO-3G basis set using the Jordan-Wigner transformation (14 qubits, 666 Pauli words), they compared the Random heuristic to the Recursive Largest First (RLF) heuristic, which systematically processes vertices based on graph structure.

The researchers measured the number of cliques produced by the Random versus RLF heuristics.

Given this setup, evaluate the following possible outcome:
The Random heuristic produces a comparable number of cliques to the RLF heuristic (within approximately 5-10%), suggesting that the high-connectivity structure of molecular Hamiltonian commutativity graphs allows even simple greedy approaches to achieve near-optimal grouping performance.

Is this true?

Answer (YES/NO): NO